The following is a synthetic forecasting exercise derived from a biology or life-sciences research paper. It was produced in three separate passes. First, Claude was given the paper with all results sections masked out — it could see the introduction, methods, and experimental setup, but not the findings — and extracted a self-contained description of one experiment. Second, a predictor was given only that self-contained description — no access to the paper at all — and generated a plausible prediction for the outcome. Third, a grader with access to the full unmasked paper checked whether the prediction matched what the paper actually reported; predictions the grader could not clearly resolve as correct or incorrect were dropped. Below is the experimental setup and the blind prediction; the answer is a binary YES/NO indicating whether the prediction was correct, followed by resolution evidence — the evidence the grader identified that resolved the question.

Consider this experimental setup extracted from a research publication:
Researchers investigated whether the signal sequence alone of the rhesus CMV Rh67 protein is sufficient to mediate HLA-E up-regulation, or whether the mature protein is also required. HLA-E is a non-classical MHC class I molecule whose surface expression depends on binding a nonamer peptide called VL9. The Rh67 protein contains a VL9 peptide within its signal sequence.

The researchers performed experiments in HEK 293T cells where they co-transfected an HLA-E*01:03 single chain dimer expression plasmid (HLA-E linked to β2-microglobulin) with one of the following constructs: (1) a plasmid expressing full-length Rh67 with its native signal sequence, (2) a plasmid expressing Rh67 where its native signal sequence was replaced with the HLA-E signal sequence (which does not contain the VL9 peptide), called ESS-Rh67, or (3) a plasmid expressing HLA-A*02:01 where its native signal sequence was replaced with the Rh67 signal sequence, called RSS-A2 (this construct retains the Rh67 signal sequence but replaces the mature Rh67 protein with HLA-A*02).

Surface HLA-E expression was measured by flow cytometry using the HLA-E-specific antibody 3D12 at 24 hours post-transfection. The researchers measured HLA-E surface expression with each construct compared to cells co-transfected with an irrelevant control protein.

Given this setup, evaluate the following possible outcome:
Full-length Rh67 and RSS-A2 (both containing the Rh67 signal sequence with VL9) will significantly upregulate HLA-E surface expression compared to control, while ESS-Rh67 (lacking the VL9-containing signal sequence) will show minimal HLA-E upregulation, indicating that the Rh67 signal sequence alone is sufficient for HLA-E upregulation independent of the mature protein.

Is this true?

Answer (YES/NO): YES